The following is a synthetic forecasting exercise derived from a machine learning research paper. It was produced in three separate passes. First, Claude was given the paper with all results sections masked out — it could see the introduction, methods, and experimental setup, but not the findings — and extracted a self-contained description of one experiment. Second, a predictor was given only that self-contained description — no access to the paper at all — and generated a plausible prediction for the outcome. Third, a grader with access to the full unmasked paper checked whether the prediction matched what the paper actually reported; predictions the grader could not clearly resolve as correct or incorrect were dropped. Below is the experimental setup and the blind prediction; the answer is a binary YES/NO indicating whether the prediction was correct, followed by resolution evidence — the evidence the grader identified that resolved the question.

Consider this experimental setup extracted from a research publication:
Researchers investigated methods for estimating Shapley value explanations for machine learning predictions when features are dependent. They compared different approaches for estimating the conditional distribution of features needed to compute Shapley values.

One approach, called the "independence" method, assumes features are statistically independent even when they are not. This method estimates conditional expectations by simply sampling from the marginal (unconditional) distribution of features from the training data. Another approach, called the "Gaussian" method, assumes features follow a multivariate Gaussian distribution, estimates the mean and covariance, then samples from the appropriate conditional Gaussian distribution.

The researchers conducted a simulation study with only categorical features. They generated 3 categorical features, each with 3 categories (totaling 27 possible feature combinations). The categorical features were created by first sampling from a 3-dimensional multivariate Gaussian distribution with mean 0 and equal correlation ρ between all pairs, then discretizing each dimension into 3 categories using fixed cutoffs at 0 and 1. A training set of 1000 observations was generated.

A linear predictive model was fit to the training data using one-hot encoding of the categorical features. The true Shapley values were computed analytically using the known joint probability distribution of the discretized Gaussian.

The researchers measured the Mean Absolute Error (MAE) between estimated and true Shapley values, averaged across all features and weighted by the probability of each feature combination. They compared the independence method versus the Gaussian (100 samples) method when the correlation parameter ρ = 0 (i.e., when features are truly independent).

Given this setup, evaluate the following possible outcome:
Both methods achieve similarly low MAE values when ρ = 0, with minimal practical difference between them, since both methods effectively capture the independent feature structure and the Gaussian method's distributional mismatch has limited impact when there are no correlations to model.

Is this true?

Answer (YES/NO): YES